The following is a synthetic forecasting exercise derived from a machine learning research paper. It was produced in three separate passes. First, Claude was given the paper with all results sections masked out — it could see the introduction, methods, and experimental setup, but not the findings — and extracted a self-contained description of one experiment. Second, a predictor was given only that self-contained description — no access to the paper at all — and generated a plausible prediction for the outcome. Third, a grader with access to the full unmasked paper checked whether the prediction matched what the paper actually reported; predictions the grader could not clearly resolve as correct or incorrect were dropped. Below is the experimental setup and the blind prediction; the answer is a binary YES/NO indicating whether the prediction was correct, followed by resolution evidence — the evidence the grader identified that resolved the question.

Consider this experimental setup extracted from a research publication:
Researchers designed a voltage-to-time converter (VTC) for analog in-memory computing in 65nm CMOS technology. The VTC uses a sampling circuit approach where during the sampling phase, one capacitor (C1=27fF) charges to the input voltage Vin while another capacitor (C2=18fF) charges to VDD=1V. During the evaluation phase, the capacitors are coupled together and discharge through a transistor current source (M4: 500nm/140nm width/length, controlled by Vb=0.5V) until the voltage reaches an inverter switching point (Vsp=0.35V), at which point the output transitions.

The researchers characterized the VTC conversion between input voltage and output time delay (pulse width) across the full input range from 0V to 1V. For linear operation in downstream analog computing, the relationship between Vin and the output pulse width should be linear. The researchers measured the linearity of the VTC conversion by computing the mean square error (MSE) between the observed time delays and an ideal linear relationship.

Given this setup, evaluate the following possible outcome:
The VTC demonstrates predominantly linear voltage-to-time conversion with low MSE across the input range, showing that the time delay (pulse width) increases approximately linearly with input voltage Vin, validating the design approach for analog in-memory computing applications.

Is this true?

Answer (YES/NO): YES